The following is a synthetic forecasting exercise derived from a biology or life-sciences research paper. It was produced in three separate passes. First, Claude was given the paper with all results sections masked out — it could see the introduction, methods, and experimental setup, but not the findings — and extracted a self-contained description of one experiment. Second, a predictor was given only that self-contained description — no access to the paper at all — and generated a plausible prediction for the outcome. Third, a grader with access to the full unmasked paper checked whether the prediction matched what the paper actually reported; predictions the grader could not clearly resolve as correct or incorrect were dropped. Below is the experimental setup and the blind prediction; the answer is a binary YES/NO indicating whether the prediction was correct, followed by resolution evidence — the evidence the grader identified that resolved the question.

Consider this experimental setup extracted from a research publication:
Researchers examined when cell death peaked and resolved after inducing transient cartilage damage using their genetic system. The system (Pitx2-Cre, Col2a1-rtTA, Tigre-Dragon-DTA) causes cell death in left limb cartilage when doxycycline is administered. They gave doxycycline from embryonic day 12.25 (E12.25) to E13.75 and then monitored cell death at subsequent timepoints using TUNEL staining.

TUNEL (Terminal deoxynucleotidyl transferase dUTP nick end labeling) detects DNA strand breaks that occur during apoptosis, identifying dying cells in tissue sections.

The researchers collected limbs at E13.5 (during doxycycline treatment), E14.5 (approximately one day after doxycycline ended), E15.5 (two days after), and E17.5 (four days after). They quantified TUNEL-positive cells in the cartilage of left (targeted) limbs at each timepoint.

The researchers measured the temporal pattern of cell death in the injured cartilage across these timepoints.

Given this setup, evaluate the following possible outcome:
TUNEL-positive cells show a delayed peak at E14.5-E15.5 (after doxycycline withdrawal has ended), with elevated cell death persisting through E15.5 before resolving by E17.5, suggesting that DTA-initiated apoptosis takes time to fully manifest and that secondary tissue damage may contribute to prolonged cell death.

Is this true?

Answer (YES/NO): NO